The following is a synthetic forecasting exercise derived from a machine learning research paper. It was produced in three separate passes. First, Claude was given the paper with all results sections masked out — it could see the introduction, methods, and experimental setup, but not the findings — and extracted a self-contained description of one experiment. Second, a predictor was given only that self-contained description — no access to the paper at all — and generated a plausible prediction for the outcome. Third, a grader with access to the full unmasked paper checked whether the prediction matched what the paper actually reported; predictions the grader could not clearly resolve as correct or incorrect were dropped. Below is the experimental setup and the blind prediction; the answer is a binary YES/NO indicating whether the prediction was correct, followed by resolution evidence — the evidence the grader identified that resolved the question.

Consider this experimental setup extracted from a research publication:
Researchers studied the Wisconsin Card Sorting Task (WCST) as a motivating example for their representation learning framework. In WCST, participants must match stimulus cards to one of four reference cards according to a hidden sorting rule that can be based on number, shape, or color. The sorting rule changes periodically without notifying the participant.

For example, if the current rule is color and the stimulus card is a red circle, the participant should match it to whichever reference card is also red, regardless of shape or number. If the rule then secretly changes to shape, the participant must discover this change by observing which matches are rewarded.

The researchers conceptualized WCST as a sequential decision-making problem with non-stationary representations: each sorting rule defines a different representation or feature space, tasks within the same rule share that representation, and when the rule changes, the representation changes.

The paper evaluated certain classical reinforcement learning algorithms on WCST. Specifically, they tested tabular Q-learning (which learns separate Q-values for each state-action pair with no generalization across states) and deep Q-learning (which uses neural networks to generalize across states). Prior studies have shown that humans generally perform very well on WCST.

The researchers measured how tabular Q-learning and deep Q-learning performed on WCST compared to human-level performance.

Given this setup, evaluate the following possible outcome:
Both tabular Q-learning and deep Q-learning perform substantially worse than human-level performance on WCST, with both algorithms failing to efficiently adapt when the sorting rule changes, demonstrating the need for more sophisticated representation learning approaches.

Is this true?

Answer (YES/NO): YES